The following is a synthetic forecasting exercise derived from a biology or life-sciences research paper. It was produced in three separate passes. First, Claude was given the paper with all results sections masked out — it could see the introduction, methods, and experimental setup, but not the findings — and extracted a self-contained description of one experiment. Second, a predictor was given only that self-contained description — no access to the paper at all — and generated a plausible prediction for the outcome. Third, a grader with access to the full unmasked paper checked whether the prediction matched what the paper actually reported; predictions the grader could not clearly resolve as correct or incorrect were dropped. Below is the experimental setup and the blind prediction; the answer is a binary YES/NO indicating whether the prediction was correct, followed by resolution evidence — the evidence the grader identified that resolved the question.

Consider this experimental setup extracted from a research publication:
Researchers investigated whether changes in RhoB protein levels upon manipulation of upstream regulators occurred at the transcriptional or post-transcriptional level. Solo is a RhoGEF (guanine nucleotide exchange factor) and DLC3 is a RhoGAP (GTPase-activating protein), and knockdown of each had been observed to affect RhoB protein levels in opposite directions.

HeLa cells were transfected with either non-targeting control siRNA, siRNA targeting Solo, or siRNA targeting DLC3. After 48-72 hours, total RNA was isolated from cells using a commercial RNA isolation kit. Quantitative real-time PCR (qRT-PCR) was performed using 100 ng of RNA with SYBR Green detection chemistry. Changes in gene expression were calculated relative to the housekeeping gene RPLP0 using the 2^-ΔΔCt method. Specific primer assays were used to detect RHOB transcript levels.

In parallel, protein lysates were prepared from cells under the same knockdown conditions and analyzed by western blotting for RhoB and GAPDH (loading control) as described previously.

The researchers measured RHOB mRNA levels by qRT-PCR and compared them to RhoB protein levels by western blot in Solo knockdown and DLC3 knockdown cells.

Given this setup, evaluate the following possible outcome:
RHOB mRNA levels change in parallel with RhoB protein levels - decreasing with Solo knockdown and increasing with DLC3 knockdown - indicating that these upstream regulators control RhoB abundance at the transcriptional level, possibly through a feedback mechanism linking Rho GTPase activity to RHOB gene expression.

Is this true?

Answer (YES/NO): NO